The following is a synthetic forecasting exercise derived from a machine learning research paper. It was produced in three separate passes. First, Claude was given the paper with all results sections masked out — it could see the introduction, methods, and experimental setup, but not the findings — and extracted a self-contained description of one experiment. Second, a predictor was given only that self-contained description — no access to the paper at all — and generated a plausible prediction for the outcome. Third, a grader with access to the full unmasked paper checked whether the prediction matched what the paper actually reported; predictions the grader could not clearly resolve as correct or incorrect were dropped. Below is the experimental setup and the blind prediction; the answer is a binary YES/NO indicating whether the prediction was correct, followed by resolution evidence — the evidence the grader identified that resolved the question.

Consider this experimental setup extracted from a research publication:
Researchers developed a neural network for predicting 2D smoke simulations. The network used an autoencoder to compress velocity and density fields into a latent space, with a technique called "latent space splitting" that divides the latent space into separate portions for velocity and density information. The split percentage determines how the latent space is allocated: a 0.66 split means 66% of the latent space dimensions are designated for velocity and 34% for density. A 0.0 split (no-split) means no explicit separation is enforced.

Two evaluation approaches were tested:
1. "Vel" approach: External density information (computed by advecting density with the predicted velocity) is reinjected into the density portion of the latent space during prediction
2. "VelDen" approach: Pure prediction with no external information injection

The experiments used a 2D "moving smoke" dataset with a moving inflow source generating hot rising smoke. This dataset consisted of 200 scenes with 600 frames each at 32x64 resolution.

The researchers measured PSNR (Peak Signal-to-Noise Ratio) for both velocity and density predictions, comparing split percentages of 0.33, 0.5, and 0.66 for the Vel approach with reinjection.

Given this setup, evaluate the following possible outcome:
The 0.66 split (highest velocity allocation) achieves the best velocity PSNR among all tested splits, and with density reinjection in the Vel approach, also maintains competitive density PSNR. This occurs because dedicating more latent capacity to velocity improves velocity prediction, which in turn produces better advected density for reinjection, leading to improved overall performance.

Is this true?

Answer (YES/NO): YES